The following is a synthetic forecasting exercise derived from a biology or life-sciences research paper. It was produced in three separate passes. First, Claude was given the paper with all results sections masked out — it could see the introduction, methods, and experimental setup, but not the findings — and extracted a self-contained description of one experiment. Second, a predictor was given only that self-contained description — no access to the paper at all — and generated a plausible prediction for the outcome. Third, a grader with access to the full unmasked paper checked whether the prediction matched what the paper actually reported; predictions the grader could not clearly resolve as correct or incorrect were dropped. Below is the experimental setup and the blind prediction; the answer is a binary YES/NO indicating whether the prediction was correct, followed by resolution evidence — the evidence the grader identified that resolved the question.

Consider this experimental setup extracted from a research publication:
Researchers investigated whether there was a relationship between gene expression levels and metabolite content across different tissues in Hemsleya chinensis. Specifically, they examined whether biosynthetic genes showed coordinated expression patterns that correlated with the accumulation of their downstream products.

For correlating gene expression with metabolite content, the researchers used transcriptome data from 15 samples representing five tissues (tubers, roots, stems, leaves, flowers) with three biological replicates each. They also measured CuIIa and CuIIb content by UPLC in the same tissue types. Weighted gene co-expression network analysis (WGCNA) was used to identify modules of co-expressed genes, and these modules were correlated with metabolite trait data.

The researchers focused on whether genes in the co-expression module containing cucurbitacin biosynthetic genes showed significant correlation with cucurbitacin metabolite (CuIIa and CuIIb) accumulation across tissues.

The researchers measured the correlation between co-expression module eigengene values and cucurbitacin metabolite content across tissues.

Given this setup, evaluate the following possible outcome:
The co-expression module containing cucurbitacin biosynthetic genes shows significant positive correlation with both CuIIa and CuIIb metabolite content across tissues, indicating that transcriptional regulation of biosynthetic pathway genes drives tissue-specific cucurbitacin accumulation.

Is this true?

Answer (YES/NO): YES